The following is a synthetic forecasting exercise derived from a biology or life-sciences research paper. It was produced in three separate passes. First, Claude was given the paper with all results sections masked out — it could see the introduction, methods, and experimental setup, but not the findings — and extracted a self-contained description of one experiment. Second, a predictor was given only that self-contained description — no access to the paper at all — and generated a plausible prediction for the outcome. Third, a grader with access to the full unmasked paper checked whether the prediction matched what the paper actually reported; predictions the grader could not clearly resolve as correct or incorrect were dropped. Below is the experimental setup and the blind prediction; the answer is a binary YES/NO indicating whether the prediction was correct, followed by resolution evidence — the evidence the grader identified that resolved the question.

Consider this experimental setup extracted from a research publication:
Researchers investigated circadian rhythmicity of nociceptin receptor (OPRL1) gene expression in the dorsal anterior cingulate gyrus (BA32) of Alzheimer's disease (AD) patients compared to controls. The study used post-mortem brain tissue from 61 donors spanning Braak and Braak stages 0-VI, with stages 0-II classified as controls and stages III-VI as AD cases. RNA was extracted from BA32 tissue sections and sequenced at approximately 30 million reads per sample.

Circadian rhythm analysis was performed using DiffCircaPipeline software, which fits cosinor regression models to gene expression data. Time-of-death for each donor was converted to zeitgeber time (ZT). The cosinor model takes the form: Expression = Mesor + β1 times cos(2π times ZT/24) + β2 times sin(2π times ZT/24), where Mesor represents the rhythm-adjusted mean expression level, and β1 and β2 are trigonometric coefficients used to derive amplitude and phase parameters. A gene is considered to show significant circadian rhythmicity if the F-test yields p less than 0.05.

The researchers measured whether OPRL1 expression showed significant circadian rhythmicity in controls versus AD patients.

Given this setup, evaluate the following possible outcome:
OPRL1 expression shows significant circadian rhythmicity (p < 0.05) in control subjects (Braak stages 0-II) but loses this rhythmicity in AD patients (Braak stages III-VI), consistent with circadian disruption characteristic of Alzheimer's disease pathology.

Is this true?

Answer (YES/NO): YES